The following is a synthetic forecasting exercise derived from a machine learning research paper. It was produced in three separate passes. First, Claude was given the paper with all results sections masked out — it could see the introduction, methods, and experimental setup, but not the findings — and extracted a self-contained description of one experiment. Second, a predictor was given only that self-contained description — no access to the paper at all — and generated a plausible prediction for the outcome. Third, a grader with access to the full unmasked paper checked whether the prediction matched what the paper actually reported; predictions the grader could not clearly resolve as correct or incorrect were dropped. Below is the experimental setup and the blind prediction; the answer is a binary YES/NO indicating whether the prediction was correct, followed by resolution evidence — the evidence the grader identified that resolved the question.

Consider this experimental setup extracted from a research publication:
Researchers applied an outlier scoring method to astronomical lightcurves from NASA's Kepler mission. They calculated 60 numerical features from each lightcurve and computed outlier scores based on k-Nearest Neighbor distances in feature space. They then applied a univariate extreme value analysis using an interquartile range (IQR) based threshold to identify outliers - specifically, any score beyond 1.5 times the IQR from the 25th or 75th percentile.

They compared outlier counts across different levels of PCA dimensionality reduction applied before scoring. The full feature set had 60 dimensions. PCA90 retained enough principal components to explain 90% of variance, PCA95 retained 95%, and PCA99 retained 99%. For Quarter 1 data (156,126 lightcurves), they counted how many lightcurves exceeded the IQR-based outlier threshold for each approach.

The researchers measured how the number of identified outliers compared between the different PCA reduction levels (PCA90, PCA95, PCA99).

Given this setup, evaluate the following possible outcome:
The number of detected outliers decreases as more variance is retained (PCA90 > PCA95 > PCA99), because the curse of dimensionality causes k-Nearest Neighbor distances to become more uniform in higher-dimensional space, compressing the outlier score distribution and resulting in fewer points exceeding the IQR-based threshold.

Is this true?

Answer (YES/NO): NO